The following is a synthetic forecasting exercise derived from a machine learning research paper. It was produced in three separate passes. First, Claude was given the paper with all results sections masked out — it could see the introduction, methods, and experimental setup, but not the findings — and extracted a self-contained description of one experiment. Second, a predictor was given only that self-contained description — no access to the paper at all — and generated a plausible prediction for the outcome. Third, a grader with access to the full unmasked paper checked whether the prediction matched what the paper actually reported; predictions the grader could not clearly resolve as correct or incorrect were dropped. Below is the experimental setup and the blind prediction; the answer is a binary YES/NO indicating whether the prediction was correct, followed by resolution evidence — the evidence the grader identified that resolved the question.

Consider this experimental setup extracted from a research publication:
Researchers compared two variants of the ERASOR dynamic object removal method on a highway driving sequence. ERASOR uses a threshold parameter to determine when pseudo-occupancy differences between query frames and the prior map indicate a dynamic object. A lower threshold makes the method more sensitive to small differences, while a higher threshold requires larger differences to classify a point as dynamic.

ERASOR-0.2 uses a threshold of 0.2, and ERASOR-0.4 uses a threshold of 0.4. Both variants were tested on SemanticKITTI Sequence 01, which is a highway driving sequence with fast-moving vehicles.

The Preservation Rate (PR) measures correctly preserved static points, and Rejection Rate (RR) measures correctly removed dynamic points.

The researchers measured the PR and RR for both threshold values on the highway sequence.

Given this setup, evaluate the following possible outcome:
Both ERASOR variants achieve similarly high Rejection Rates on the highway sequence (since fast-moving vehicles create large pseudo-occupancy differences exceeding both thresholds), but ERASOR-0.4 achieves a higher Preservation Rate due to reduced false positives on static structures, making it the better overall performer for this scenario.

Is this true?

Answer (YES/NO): NO